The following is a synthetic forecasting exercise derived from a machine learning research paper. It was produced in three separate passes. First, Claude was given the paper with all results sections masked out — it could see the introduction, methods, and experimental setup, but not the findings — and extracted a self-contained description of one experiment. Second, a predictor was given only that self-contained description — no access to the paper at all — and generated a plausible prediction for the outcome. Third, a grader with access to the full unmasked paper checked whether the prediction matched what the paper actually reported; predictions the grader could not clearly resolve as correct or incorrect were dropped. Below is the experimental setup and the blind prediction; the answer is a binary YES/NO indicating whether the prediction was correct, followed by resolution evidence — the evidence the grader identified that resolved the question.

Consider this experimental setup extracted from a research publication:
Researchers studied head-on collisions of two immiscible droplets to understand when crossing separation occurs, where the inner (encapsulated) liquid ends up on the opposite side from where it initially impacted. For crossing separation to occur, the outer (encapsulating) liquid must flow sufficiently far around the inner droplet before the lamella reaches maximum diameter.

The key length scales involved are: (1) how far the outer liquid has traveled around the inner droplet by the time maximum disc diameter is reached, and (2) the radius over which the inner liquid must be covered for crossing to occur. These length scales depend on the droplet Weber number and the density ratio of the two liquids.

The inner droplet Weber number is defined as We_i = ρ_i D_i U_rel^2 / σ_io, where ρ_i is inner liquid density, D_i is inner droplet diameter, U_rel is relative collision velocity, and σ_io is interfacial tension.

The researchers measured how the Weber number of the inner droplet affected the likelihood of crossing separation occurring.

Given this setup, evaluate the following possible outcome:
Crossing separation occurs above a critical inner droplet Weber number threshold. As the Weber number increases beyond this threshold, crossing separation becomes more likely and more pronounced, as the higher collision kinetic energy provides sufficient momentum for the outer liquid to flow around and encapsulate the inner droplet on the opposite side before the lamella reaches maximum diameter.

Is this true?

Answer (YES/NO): NO